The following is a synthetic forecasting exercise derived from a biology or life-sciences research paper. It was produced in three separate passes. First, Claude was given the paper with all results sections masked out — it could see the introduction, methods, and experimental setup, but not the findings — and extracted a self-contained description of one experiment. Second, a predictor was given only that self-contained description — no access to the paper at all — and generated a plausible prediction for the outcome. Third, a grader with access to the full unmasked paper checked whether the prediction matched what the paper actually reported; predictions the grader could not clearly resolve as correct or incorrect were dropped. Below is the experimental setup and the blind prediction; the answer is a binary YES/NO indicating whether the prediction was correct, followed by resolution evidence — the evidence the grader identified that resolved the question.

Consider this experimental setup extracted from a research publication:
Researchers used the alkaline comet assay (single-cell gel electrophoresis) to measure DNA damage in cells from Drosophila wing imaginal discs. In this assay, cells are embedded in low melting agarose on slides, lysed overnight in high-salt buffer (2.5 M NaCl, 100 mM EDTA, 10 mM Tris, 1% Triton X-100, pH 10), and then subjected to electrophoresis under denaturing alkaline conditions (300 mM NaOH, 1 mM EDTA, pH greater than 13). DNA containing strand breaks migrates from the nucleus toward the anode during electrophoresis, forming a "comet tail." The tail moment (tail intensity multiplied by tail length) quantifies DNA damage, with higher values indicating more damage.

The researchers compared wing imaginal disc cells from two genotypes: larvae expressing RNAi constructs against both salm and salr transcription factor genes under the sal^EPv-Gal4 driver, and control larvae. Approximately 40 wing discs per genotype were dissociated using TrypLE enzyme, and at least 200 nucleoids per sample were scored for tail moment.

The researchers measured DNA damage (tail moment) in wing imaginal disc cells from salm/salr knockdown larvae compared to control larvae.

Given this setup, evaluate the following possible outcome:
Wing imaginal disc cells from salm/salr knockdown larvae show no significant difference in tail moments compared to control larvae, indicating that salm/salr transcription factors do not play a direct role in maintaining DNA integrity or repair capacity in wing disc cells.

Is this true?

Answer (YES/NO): NO